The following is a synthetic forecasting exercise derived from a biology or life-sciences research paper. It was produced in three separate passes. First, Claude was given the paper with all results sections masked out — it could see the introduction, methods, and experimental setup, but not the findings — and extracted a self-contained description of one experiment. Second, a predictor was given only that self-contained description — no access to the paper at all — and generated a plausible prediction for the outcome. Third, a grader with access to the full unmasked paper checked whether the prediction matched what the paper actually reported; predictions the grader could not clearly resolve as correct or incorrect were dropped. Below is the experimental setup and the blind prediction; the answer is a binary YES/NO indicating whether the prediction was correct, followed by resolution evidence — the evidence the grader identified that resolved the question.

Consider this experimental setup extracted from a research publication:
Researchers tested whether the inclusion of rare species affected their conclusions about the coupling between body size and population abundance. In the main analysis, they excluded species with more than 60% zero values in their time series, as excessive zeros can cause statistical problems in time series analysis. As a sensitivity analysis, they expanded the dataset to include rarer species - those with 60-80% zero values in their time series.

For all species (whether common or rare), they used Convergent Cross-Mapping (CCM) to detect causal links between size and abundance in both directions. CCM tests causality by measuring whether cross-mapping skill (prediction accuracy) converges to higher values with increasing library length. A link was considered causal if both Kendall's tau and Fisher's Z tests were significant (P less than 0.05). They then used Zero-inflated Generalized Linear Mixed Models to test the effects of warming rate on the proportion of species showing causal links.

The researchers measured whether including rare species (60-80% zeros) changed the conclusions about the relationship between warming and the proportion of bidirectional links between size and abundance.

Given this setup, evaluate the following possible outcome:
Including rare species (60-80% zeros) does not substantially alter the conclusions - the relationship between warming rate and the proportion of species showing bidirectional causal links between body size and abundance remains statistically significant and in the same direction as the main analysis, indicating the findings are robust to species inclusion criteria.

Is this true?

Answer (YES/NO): YES